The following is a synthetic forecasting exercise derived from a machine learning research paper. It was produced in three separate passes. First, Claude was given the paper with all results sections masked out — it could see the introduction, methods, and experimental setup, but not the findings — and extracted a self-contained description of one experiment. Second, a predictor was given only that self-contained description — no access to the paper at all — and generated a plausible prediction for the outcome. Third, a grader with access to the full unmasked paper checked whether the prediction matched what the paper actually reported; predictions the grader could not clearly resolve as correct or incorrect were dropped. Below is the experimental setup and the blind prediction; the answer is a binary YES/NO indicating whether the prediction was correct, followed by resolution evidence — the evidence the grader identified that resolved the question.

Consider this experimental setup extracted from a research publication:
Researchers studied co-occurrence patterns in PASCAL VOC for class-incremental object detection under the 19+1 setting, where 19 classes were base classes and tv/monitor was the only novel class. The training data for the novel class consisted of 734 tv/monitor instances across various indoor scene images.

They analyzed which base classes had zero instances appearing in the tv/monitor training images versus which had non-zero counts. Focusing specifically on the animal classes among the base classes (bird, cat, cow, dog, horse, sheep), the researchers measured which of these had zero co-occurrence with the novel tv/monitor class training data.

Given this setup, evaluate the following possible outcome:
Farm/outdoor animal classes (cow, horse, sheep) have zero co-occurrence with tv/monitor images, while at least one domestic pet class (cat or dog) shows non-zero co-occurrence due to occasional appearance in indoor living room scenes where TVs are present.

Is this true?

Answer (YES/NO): YES